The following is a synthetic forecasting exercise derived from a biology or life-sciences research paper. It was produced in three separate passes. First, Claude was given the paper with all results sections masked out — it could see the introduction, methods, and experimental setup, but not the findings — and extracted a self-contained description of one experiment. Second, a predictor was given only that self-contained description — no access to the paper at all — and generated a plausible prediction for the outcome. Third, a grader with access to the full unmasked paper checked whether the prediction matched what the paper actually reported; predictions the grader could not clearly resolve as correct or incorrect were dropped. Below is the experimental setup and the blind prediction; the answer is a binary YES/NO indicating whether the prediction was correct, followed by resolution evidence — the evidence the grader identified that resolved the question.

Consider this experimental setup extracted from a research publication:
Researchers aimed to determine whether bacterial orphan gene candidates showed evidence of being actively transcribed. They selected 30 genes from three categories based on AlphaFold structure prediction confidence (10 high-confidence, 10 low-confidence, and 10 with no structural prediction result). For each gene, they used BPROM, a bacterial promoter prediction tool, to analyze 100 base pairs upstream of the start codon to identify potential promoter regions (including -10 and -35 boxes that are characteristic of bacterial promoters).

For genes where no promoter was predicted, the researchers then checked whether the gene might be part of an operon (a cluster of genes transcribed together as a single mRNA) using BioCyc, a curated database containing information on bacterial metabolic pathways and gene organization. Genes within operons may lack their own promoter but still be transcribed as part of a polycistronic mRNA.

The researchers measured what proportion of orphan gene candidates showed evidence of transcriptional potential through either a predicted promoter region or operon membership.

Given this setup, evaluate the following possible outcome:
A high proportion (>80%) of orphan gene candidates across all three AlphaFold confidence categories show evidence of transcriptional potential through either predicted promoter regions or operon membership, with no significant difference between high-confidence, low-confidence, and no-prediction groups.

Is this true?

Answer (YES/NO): YES